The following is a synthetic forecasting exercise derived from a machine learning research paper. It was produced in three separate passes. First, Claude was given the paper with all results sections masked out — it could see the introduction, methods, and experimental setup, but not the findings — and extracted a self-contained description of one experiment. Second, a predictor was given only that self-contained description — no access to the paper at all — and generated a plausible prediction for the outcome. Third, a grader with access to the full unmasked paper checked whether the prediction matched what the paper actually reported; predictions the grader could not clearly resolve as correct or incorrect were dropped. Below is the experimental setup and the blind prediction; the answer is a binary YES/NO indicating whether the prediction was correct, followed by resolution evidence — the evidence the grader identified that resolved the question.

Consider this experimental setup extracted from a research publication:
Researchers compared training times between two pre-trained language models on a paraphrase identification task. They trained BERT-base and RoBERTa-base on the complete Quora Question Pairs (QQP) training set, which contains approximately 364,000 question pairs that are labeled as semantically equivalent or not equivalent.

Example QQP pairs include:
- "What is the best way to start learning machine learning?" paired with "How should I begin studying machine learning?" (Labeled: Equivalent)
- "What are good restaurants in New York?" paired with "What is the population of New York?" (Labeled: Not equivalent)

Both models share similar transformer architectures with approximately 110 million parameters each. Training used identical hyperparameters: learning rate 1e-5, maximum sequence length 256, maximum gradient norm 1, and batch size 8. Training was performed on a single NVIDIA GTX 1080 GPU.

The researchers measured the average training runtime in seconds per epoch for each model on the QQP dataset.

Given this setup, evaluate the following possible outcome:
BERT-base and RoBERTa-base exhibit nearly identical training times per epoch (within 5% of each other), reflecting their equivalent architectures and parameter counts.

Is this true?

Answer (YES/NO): YES